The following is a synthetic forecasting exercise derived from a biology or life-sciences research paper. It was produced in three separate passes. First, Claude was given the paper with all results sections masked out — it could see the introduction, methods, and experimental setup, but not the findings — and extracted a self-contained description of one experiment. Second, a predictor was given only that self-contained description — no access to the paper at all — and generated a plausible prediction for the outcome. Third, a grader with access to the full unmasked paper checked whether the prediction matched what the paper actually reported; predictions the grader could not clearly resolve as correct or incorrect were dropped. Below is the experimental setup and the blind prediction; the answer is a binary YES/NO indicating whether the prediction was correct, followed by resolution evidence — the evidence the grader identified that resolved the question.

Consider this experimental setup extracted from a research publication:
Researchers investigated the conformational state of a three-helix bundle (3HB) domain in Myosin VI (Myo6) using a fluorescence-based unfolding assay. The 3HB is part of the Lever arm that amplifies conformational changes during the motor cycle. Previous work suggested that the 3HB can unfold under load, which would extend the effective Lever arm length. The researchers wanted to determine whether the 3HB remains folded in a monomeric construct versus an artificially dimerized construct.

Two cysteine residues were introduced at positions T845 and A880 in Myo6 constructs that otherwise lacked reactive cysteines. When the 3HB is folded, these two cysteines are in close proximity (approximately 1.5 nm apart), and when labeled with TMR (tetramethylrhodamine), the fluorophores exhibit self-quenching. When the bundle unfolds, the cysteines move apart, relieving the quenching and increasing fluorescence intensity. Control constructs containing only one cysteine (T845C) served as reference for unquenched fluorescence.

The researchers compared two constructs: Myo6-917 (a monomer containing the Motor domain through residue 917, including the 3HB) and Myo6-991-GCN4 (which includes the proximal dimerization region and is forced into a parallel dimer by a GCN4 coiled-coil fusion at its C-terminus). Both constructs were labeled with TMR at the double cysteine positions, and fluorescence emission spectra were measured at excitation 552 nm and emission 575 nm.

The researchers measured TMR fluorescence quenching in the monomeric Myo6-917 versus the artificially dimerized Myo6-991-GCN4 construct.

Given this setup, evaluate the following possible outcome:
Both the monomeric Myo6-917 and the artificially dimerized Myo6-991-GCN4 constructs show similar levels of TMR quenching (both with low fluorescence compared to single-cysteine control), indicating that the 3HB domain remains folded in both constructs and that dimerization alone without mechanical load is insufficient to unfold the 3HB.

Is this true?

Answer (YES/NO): NO